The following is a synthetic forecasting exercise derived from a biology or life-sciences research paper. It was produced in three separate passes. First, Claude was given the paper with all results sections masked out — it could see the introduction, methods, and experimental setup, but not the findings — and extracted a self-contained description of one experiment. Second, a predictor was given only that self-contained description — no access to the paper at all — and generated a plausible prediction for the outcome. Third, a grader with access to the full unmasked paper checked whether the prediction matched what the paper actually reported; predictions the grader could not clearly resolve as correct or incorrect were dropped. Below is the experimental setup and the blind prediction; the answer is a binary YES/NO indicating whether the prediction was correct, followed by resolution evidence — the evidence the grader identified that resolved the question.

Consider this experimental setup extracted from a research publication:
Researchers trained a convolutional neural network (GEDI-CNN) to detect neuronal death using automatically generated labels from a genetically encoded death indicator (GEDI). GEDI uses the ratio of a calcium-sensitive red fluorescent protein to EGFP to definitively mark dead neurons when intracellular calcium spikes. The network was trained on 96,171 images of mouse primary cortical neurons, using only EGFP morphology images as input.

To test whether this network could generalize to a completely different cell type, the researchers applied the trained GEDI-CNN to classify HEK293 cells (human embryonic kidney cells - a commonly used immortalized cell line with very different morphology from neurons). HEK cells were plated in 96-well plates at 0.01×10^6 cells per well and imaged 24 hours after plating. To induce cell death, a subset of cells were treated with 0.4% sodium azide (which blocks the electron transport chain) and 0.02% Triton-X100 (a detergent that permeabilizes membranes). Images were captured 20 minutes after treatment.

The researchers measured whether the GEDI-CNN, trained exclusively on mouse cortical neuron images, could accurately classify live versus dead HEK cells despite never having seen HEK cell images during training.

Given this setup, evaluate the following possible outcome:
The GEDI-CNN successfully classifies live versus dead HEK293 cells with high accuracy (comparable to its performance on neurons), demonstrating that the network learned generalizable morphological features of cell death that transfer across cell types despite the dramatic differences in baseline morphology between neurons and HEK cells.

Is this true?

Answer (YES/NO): NO